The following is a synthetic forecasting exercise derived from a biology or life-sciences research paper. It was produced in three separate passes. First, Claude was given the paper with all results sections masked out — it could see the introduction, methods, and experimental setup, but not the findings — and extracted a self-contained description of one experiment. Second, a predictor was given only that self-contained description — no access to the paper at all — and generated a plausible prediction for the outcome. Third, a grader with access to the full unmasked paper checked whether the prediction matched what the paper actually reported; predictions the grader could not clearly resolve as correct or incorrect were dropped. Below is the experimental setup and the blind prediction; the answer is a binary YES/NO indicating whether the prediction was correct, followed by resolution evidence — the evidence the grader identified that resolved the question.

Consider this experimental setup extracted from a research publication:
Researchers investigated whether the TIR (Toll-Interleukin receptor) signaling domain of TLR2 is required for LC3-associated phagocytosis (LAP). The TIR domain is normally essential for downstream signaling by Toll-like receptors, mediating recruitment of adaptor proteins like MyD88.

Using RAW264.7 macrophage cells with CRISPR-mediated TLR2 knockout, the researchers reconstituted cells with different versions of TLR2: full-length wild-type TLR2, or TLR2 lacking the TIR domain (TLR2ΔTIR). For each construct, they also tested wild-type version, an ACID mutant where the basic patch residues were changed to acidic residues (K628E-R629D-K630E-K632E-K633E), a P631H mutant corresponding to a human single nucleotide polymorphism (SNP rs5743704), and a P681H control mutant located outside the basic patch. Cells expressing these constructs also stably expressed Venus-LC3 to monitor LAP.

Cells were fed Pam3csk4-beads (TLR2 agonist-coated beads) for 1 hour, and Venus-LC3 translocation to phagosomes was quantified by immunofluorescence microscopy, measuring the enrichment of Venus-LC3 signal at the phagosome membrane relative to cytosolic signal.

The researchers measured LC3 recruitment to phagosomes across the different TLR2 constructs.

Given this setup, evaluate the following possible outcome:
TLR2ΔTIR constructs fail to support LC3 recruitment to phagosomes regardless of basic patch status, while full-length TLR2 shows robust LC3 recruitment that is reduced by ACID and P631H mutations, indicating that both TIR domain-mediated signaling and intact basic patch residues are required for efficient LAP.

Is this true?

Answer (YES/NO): NO